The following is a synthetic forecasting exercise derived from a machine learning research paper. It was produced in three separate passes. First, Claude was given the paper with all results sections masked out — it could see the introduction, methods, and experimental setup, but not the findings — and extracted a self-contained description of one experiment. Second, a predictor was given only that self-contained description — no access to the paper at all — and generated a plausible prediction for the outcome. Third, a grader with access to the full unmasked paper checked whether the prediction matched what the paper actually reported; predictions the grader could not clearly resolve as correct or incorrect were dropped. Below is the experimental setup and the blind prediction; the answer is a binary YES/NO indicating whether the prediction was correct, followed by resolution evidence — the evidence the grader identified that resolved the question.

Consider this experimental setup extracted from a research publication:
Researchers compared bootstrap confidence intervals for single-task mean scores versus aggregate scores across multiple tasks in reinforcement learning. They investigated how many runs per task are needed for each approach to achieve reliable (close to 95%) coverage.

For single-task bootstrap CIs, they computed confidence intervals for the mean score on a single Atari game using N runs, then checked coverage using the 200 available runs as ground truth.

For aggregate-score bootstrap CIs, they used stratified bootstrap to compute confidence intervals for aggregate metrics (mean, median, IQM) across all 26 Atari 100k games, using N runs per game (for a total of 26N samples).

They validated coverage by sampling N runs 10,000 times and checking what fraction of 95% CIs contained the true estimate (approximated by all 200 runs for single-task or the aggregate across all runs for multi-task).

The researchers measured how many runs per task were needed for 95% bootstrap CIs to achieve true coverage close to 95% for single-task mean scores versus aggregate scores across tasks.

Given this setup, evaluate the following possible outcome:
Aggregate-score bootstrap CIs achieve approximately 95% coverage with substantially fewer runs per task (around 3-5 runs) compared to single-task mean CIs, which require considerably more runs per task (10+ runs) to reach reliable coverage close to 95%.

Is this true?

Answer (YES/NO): NO